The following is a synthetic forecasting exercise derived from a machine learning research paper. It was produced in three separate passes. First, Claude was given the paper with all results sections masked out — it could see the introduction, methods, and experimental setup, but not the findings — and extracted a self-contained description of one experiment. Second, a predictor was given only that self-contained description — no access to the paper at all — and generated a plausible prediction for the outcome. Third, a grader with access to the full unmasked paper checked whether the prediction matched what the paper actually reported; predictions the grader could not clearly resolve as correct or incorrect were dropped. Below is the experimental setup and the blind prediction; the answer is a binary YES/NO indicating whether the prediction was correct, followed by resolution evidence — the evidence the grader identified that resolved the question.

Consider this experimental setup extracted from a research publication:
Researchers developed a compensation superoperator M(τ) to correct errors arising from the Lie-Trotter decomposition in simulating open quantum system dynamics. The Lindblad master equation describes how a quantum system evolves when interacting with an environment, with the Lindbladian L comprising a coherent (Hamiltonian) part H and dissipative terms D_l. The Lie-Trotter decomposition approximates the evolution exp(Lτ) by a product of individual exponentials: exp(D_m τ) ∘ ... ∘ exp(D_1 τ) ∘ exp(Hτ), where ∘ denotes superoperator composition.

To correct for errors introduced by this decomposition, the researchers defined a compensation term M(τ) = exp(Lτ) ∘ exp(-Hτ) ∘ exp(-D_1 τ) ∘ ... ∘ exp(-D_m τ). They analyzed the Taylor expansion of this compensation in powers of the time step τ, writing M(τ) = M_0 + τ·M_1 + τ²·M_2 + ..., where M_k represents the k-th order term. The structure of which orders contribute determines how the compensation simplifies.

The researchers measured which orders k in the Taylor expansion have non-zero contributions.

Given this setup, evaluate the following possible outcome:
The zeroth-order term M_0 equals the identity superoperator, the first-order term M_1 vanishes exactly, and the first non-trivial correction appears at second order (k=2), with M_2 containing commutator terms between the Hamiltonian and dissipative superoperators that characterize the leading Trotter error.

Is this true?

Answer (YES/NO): NO